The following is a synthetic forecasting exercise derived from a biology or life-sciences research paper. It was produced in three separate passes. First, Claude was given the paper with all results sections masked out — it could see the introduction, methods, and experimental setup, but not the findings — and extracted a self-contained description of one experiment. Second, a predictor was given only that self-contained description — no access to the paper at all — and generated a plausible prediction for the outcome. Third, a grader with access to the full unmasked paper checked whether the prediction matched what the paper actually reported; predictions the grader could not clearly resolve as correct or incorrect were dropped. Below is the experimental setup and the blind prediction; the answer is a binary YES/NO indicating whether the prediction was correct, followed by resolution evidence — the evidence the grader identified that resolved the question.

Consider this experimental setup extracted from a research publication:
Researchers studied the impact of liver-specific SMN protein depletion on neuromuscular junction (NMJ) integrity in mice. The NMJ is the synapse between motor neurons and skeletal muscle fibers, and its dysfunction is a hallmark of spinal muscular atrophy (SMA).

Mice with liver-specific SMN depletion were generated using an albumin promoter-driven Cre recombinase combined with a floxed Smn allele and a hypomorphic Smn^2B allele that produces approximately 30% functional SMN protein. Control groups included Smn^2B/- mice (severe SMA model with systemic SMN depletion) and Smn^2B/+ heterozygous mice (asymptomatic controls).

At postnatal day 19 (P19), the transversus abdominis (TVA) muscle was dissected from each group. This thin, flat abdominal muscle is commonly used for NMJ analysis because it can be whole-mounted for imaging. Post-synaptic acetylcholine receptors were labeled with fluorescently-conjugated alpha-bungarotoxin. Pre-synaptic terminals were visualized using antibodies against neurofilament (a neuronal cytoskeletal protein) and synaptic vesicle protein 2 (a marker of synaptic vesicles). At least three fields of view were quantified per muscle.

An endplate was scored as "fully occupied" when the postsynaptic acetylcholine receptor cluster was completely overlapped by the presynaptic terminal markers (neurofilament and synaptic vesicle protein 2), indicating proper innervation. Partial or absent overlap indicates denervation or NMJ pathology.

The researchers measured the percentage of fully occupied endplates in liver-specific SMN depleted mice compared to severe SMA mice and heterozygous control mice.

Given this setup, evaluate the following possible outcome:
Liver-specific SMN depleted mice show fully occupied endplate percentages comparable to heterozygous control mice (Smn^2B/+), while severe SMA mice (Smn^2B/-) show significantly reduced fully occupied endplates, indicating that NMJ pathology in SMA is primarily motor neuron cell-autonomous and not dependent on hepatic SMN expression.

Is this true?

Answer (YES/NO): YES